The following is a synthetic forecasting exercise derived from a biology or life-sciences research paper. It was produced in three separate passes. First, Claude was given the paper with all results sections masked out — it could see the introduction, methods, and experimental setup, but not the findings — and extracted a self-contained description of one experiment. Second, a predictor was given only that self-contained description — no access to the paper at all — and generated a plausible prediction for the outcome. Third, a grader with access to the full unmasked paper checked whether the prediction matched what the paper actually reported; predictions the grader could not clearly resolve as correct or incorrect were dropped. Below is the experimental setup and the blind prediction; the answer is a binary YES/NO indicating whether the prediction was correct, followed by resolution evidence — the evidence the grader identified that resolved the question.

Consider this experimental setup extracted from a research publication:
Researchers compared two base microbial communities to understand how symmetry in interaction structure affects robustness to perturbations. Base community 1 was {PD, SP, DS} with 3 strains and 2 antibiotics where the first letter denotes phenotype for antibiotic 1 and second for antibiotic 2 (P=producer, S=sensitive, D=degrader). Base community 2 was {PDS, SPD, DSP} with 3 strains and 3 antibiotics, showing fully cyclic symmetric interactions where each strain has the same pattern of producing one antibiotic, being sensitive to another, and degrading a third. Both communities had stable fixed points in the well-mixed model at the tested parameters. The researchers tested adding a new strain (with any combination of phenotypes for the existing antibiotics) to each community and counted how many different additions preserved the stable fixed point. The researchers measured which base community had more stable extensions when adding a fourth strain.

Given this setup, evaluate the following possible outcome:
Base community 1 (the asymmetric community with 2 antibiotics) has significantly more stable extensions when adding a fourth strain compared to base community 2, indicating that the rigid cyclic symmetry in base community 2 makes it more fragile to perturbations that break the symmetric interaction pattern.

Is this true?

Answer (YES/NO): NO